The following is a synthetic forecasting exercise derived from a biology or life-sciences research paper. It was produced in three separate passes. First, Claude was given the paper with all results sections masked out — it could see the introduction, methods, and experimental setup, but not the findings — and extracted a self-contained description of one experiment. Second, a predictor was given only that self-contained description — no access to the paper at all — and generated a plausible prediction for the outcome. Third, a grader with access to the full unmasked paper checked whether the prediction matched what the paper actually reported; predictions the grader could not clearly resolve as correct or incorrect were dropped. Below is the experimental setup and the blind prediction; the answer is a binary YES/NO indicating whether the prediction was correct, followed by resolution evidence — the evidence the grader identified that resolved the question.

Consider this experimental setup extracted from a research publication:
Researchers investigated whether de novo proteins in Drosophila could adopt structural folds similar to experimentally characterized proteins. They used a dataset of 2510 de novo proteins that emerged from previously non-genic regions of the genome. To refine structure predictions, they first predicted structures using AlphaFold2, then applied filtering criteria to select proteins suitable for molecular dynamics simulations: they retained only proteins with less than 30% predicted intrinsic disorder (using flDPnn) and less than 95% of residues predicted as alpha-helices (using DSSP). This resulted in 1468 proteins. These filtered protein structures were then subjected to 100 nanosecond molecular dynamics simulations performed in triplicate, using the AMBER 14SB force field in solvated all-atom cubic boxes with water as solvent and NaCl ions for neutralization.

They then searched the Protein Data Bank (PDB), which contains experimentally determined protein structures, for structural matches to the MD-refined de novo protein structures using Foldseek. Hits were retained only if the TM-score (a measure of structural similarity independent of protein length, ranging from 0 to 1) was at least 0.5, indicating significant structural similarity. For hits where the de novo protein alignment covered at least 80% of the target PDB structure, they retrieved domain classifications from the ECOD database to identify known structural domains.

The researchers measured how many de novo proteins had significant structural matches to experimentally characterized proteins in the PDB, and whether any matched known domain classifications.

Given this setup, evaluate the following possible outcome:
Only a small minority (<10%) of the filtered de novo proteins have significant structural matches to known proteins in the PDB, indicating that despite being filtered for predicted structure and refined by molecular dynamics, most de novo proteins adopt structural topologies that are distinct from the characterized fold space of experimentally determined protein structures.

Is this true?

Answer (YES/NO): YES